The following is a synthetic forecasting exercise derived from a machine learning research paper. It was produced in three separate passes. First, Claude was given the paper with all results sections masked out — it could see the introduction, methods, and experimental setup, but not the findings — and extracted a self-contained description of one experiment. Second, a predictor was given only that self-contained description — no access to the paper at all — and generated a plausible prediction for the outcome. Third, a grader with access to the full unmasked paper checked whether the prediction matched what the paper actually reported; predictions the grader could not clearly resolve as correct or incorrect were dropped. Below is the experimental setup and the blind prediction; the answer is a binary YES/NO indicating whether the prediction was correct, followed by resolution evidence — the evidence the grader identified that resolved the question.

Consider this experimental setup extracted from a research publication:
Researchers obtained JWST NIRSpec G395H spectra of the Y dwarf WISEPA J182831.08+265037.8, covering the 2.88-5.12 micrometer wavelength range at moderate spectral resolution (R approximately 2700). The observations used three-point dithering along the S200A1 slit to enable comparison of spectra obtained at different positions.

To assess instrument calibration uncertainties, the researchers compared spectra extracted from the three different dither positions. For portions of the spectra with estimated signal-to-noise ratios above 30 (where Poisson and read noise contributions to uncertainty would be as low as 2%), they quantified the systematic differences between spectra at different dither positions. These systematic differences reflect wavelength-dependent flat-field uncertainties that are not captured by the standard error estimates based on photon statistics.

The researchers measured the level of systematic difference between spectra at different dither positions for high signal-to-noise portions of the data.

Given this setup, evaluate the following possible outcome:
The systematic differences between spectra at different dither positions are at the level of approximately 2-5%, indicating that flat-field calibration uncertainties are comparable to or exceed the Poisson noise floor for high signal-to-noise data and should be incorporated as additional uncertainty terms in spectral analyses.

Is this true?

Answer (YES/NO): NO